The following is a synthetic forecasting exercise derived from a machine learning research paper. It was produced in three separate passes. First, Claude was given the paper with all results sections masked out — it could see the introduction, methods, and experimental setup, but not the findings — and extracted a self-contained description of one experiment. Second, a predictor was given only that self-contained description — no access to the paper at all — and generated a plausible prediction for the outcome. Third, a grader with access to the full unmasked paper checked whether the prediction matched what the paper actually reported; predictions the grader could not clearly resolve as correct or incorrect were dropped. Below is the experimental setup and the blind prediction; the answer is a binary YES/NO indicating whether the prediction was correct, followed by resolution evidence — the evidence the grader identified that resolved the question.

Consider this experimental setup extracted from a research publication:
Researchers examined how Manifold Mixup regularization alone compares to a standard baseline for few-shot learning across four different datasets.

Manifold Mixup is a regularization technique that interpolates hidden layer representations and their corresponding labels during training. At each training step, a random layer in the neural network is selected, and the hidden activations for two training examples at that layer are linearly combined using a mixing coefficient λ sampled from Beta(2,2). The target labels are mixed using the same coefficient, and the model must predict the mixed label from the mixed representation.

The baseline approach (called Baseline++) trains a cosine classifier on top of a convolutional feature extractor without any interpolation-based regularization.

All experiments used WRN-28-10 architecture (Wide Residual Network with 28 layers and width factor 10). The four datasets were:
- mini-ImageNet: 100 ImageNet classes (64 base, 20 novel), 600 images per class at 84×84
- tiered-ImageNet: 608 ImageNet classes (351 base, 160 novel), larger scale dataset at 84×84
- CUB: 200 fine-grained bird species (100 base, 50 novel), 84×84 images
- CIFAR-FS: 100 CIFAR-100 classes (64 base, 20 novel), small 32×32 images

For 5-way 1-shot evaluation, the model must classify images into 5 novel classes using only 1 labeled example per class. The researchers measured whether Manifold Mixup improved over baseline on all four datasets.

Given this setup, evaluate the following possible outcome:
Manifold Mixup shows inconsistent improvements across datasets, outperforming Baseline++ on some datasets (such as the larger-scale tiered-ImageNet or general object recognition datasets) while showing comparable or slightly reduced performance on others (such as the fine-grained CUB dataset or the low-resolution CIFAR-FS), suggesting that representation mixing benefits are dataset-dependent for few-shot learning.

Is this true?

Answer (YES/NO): NO